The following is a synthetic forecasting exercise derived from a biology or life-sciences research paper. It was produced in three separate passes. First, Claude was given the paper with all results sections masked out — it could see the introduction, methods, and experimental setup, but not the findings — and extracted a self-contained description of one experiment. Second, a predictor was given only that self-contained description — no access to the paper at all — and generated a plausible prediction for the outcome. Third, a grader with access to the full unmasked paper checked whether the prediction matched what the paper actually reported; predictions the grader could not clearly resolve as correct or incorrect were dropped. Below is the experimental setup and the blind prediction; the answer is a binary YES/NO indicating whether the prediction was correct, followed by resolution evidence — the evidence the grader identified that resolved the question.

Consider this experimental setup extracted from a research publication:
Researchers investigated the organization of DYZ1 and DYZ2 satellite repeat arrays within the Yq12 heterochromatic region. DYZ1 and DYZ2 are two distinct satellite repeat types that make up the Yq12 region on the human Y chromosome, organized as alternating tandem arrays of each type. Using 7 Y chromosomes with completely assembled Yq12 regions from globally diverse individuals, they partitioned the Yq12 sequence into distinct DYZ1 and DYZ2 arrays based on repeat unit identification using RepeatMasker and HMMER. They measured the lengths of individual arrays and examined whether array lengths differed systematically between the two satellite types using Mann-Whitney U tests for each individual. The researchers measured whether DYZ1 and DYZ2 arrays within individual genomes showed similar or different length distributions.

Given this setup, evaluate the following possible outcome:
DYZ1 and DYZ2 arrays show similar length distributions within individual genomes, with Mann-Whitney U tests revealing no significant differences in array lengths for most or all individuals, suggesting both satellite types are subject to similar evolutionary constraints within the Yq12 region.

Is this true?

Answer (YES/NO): NO